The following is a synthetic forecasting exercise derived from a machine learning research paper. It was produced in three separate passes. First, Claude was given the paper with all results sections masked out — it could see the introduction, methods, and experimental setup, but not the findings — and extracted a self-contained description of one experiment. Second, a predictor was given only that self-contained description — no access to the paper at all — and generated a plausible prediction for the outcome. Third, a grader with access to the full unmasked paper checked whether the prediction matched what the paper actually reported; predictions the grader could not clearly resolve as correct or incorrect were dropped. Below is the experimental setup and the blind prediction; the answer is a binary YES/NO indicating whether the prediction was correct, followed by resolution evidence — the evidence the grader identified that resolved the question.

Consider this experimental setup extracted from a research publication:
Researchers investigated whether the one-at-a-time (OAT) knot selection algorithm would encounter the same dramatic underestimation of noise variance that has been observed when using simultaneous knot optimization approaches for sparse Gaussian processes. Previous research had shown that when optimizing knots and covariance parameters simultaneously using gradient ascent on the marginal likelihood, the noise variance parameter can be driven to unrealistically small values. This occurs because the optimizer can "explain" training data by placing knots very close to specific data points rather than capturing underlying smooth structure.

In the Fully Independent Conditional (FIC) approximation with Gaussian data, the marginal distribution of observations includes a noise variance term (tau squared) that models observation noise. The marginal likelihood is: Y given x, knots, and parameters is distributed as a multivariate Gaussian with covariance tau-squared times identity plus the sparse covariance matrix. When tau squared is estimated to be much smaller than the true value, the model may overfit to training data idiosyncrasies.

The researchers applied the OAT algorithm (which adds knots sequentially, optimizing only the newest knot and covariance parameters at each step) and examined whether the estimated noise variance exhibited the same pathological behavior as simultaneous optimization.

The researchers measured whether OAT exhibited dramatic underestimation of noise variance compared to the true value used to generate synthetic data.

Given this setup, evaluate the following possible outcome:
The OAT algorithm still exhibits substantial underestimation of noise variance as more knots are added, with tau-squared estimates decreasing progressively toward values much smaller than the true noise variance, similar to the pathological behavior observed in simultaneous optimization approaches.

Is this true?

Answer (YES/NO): NO